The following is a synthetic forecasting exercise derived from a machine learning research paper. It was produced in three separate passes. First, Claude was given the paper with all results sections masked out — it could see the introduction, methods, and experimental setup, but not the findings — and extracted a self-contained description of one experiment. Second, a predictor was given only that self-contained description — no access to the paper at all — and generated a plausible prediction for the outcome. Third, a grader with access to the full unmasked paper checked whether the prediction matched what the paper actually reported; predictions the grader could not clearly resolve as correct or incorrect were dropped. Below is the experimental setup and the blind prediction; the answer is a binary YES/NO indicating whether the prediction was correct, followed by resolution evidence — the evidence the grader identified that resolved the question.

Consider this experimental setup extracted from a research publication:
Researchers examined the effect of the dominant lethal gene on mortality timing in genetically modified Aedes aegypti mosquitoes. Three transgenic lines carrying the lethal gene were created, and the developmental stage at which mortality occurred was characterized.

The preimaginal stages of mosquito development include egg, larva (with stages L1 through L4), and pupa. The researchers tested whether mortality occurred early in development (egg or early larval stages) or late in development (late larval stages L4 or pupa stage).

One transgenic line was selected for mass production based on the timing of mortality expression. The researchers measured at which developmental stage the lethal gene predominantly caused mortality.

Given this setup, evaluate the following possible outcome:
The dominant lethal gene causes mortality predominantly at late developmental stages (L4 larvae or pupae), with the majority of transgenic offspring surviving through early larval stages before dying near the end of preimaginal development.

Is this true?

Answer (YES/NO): YES